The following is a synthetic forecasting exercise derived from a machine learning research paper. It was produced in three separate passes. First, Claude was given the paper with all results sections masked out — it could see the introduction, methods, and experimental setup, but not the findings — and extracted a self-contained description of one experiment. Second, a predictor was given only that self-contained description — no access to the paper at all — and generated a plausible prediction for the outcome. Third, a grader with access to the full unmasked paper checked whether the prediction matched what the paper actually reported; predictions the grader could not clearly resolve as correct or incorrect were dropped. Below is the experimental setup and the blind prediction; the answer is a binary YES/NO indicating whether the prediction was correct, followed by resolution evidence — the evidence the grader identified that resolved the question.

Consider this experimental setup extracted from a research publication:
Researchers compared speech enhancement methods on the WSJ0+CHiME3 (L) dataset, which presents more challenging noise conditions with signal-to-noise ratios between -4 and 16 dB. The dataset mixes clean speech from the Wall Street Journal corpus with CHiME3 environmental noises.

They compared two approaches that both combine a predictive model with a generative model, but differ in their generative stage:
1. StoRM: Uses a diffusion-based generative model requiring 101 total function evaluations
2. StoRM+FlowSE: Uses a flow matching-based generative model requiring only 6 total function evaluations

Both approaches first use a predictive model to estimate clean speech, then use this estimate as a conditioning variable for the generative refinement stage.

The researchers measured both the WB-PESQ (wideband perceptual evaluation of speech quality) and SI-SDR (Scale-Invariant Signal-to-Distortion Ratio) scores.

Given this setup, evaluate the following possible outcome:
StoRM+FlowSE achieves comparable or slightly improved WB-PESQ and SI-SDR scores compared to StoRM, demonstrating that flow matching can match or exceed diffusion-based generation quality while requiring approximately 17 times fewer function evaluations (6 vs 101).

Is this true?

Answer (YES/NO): YES